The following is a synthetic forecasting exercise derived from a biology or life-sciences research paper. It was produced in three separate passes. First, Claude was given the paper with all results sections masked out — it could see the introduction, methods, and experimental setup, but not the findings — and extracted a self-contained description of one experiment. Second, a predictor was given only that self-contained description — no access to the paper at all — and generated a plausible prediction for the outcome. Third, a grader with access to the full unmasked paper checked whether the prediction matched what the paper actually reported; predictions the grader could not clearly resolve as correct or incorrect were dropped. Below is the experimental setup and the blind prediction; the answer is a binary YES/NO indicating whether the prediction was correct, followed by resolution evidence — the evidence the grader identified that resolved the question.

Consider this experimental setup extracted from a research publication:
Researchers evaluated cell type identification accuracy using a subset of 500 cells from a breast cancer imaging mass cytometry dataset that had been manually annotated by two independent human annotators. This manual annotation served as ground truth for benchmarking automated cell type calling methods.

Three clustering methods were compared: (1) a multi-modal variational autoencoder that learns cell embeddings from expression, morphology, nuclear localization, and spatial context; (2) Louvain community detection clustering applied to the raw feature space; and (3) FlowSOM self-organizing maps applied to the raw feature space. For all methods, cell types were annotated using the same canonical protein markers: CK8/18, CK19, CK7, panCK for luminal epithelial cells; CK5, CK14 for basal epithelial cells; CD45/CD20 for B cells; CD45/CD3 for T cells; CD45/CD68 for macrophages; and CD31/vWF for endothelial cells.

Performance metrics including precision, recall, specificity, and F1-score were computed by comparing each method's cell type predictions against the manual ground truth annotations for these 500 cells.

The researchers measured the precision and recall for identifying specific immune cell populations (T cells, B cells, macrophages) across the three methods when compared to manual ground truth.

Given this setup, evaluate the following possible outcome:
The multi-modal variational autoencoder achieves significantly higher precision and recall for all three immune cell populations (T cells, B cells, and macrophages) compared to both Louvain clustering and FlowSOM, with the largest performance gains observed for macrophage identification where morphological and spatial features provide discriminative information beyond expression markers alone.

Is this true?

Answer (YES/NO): NO